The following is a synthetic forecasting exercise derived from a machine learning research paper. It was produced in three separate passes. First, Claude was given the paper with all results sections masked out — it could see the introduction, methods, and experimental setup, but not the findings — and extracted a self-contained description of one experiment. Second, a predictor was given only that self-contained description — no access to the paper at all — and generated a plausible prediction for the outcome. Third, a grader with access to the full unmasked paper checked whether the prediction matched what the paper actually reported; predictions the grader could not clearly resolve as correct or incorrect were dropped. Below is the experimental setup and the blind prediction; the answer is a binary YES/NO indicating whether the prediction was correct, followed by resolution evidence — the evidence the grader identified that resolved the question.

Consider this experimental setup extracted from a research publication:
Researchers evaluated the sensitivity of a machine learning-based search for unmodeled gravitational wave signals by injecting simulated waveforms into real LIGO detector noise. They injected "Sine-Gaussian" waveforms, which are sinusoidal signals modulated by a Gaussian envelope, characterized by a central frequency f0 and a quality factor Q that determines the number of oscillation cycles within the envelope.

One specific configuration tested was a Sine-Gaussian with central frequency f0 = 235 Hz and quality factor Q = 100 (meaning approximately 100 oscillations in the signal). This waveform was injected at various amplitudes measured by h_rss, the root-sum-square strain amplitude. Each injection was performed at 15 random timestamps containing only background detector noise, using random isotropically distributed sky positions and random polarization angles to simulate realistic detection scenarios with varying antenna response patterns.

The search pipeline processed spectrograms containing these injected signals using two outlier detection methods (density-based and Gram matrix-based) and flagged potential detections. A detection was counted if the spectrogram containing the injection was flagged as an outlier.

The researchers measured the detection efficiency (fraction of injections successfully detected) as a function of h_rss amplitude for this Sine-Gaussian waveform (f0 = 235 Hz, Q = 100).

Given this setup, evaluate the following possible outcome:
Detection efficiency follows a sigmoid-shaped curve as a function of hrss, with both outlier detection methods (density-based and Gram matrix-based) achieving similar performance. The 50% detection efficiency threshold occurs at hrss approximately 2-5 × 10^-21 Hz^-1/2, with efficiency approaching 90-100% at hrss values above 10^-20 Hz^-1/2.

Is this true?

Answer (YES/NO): NO